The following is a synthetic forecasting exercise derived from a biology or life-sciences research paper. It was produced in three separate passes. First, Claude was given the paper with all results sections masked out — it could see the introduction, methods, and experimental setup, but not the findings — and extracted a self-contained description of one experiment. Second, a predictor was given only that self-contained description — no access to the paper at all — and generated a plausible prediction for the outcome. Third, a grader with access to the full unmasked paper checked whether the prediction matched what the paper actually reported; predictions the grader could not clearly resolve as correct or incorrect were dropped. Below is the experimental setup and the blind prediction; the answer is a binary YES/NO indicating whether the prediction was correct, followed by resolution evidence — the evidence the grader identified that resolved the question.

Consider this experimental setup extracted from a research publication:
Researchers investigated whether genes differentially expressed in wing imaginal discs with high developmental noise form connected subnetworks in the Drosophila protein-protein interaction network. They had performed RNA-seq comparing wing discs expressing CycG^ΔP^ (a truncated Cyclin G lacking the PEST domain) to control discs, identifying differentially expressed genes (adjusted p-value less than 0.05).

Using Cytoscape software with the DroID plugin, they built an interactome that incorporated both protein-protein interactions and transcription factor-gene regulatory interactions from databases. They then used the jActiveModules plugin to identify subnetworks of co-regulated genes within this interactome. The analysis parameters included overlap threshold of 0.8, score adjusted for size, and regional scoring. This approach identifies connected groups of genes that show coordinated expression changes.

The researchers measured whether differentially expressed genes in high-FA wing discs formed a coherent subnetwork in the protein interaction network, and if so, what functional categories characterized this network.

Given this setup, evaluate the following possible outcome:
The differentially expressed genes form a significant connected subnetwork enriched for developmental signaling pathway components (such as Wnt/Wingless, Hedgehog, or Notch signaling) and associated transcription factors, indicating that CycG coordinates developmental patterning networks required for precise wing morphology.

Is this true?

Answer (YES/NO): NO